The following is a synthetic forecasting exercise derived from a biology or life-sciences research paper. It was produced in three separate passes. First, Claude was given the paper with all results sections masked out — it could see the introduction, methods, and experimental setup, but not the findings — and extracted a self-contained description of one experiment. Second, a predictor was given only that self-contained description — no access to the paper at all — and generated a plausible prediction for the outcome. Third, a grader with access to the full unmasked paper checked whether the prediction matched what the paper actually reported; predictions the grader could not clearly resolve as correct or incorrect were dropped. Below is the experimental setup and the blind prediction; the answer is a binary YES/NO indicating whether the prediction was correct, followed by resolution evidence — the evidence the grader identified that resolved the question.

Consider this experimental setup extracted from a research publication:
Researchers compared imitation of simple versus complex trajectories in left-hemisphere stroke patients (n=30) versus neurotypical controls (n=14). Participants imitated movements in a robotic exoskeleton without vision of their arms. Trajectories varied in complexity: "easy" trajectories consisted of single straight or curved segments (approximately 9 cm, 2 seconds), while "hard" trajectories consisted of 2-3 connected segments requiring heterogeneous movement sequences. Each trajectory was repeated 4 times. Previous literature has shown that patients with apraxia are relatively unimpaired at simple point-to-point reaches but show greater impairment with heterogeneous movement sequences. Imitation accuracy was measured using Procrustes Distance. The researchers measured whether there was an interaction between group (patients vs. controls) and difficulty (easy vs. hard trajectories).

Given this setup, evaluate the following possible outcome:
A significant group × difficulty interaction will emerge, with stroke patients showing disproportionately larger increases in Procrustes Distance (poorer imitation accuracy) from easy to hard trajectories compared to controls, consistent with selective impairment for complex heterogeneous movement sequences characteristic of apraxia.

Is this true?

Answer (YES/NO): NO